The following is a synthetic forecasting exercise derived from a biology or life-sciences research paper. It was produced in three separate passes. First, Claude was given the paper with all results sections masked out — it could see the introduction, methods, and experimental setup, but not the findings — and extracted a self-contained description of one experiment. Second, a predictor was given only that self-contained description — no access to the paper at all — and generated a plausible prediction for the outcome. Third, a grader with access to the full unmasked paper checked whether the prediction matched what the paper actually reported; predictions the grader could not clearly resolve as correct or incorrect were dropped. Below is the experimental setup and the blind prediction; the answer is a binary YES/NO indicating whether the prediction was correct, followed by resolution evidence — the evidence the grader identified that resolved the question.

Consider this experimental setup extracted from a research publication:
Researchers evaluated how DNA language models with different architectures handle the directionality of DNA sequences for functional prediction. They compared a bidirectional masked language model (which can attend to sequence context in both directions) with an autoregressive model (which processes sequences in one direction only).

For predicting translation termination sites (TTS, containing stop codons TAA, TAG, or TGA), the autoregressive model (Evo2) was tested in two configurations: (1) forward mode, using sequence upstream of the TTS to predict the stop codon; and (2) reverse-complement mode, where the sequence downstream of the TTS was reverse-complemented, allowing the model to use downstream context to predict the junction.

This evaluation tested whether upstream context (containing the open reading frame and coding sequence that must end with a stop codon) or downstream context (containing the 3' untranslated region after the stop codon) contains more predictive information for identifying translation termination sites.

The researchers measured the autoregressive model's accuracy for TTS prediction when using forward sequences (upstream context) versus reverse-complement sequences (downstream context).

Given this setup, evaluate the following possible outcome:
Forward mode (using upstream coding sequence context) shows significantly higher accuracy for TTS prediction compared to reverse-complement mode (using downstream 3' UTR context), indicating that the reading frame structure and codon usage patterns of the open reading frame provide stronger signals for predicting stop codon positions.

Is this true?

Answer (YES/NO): YES